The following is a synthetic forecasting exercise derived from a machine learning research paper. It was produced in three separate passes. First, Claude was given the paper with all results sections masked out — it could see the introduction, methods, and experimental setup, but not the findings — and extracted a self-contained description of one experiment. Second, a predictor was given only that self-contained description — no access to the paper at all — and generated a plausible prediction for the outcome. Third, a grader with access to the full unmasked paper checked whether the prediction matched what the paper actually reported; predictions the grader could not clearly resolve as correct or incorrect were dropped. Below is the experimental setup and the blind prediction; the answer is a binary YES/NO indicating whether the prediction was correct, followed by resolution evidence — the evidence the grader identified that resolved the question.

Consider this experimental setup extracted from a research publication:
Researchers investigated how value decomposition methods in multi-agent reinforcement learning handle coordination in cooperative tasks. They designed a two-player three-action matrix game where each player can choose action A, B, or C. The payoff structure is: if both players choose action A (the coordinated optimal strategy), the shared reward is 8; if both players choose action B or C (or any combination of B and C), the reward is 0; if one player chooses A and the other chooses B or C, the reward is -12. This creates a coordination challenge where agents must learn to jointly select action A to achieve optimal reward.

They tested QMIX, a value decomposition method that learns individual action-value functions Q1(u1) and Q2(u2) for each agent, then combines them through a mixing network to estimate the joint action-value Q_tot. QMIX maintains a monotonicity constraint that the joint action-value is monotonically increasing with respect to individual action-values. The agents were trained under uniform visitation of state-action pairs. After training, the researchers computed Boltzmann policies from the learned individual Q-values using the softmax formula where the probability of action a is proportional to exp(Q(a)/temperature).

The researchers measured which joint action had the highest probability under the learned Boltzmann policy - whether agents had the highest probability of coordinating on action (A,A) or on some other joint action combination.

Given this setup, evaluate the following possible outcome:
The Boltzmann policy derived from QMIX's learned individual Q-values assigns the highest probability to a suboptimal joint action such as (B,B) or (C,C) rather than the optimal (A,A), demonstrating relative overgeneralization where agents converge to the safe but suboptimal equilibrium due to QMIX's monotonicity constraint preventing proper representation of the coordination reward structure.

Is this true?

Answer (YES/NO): YES